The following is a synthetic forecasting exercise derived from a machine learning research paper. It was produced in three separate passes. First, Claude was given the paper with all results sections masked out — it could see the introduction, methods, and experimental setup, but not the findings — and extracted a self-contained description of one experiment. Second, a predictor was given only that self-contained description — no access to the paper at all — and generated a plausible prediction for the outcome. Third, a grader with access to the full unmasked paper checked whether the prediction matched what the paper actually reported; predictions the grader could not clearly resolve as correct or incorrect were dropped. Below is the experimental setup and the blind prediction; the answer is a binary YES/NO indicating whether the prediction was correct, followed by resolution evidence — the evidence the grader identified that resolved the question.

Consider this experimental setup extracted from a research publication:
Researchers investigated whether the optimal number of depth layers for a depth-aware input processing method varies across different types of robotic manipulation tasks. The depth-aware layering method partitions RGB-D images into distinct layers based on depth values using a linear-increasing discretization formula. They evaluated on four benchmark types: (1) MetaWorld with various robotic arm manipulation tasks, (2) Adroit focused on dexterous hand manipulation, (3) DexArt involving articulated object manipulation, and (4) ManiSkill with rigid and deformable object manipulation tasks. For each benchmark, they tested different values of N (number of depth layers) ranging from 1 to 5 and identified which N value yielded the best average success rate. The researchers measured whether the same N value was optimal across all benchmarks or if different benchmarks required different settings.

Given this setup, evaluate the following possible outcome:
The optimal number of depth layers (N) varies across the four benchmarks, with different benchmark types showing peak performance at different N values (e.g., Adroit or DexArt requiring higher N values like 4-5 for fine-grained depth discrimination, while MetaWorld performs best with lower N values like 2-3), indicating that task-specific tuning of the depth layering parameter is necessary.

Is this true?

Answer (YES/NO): NO